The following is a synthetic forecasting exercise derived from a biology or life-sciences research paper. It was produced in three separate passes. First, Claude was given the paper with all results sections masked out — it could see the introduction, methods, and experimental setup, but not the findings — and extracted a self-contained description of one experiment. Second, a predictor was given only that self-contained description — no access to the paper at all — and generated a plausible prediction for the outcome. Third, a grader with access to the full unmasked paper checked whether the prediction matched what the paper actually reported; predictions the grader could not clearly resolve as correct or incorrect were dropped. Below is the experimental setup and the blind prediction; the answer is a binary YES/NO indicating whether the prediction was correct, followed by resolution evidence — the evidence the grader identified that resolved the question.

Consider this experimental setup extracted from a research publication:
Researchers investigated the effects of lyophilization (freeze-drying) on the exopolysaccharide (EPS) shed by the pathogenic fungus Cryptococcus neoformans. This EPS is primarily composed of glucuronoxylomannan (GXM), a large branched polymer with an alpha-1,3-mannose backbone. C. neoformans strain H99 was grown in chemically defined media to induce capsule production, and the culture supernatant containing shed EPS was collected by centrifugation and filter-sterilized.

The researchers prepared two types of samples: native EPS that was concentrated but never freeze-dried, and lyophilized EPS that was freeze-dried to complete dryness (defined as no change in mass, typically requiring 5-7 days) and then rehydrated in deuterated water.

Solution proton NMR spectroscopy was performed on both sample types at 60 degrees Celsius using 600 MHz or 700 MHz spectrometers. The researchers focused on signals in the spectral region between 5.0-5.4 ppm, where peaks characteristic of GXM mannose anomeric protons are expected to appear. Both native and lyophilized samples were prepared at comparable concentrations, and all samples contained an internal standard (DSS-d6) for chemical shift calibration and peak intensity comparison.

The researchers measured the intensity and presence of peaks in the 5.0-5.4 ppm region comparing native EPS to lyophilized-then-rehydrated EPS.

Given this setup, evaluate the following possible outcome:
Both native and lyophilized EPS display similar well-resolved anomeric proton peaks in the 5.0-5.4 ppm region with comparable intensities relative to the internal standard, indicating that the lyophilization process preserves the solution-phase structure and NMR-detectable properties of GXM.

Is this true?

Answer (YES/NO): NO